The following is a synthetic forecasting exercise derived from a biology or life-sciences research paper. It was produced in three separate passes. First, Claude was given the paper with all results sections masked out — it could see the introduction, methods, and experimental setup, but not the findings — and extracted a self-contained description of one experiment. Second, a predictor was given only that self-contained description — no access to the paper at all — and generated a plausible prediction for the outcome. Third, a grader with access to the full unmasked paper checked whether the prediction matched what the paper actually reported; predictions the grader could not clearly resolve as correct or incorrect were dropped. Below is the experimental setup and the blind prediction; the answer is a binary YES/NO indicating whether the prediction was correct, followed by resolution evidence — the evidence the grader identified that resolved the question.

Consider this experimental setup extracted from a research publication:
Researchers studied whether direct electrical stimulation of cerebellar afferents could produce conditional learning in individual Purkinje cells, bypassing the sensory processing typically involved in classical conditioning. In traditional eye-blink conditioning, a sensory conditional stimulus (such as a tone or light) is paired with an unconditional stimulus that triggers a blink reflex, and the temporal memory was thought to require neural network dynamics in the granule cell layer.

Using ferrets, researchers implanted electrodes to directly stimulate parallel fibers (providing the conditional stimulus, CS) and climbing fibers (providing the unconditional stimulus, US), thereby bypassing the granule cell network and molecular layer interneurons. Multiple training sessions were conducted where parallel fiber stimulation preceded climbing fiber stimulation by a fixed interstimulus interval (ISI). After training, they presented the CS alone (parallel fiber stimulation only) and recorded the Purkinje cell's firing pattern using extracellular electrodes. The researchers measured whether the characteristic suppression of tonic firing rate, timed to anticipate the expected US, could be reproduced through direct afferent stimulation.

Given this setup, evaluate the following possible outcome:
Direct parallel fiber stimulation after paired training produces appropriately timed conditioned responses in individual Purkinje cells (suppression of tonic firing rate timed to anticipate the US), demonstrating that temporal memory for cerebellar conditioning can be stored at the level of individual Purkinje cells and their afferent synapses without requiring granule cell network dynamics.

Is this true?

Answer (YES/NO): YES